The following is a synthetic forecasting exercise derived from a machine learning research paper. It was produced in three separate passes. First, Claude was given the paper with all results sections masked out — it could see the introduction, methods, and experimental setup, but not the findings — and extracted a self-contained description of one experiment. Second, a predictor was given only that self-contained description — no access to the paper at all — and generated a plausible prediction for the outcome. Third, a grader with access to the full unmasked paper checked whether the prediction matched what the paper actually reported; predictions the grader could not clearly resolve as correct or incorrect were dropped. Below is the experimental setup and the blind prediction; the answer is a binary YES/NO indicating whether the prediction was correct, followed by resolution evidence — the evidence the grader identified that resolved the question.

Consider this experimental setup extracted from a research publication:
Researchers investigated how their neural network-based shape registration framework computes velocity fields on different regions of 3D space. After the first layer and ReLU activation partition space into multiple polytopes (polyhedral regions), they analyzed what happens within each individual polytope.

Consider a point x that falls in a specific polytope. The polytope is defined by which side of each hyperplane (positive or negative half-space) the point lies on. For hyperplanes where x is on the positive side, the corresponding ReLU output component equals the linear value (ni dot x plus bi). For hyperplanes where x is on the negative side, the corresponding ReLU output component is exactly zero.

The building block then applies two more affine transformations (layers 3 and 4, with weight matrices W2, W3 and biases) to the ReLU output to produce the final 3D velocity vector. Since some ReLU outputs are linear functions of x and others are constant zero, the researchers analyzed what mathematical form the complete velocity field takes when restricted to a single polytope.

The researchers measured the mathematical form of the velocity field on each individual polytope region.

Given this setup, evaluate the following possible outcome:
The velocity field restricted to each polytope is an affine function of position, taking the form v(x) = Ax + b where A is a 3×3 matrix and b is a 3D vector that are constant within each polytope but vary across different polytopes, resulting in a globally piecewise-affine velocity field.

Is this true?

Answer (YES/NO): YES